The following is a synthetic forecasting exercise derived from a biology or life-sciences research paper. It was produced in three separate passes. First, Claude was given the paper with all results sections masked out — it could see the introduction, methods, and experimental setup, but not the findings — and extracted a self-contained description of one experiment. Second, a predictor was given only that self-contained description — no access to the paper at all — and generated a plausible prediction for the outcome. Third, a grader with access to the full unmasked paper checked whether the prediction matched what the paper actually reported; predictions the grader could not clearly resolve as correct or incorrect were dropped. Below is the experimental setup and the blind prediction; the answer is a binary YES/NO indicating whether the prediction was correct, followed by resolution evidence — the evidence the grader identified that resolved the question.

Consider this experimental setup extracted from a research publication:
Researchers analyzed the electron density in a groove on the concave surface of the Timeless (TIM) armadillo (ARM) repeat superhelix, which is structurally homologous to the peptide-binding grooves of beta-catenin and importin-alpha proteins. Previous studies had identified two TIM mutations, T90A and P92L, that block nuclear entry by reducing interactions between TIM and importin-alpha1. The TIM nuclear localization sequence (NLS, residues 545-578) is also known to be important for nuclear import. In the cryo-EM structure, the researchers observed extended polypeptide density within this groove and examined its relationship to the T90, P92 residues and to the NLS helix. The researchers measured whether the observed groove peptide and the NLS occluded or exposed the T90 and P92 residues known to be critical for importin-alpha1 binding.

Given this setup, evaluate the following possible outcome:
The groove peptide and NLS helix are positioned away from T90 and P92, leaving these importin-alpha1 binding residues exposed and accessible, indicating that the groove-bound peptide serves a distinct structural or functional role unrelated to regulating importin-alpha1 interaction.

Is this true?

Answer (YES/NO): NO